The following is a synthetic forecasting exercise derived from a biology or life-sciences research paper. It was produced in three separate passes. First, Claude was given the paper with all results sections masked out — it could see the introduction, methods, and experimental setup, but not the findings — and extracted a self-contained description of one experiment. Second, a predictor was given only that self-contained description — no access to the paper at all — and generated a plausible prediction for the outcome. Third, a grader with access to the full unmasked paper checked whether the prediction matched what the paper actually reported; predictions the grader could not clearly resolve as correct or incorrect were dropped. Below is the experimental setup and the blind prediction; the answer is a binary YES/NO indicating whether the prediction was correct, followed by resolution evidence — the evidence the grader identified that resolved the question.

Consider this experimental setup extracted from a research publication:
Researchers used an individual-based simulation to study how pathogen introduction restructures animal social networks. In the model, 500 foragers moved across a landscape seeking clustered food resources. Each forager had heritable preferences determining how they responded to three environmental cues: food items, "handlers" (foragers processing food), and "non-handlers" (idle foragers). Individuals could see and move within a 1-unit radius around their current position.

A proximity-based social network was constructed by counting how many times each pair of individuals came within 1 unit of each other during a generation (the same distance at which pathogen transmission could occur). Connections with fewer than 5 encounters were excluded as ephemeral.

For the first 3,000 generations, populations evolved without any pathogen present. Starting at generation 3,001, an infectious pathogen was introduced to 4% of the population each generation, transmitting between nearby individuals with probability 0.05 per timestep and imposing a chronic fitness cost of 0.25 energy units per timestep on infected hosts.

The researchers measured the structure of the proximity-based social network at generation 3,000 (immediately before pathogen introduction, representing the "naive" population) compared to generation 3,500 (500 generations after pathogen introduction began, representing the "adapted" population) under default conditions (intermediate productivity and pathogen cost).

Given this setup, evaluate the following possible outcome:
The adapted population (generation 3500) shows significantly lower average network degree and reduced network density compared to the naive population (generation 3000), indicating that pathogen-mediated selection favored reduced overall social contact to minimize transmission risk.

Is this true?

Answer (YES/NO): YES